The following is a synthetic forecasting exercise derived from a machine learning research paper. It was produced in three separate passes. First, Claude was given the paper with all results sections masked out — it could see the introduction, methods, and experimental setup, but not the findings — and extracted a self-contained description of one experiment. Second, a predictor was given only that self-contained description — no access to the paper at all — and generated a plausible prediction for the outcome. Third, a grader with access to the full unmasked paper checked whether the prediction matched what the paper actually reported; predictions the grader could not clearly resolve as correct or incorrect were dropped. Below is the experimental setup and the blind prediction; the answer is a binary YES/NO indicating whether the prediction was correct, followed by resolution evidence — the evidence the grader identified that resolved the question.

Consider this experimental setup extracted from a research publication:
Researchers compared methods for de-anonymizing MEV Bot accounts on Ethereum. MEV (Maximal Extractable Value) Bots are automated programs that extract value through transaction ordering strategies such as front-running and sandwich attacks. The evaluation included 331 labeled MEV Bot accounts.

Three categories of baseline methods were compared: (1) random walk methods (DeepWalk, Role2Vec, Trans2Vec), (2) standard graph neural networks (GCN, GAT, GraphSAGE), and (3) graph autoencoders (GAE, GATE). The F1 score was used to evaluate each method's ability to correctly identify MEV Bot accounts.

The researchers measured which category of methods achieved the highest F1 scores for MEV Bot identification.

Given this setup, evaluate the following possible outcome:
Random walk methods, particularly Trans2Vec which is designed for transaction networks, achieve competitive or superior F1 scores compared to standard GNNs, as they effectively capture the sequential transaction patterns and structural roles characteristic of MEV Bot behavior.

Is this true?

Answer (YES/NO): YES